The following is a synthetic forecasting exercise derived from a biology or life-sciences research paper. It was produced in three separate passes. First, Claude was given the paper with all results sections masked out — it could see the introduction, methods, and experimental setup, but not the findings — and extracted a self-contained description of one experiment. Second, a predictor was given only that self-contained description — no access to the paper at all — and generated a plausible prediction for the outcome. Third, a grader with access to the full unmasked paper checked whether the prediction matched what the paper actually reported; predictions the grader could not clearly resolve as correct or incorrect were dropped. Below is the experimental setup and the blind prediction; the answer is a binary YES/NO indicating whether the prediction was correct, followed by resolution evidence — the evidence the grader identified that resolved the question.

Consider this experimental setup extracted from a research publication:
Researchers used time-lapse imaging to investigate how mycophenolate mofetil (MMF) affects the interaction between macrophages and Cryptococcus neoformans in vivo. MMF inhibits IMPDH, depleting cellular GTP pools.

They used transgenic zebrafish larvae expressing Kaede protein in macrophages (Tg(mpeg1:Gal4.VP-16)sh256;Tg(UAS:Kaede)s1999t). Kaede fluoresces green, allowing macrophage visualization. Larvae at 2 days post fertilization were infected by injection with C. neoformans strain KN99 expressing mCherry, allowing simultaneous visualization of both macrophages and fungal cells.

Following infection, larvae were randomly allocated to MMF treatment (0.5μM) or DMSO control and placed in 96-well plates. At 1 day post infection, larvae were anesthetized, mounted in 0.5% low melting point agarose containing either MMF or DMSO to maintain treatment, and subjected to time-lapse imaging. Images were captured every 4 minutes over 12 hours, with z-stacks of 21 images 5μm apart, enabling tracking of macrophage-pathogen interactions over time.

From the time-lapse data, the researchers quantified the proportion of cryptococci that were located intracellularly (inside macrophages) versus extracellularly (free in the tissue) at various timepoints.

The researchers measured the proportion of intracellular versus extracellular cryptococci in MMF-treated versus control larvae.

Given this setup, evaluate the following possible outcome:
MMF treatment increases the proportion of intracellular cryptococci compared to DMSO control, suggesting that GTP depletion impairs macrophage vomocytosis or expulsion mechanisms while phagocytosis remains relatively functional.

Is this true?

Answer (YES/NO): NO